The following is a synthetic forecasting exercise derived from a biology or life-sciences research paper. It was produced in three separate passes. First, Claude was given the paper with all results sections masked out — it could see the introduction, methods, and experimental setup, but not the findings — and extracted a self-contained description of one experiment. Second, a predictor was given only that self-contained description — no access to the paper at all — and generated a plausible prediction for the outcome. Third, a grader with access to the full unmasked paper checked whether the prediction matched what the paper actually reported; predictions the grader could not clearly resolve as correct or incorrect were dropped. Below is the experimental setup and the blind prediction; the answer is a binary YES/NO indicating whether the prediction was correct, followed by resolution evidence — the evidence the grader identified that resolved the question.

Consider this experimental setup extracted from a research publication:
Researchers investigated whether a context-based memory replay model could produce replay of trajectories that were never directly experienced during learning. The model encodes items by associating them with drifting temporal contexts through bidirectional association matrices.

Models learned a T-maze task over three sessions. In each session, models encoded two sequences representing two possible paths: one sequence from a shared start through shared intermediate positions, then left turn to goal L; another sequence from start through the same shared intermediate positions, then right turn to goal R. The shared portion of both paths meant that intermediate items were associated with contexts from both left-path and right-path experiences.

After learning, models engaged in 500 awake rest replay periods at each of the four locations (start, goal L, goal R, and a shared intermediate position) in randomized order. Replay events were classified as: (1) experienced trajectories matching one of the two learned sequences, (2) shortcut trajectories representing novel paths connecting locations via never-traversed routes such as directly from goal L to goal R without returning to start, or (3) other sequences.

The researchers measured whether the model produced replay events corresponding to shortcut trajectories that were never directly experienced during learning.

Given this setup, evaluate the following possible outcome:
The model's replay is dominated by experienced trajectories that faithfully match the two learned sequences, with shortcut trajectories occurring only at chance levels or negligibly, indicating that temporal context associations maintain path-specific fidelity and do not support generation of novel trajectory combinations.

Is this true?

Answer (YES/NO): NO